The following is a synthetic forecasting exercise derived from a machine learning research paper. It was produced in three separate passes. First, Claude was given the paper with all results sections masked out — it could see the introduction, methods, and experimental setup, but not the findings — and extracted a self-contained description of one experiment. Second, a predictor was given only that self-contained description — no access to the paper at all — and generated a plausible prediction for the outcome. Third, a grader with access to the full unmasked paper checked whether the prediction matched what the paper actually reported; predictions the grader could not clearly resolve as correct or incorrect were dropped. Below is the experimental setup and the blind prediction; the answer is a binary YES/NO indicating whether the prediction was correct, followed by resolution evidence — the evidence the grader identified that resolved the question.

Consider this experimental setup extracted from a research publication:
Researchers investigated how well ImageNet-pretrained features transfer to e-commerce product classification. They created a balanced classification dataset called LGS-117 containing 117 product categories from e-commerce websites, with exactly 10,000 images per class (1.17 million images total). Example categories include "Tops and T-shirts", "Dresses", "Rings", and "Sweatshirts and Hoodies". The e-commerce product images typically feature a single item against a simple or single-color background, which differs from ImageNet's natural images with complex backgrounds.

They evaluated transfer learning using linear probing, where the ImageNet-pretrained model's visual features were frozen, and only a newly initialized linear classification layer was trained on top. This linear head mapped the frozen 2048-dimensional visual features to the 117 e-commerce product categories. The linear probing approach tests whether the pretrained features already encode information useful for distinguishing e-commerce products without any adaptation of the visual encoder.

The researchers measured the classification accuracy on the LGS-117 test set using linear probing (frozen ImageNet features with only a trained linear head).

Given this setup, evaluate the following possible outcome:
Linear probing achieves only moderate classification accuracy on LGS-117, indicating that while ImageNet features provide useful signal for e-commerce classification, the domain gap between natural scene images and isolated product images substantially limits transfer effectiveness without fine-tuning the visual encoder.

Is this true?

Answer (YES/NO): YES